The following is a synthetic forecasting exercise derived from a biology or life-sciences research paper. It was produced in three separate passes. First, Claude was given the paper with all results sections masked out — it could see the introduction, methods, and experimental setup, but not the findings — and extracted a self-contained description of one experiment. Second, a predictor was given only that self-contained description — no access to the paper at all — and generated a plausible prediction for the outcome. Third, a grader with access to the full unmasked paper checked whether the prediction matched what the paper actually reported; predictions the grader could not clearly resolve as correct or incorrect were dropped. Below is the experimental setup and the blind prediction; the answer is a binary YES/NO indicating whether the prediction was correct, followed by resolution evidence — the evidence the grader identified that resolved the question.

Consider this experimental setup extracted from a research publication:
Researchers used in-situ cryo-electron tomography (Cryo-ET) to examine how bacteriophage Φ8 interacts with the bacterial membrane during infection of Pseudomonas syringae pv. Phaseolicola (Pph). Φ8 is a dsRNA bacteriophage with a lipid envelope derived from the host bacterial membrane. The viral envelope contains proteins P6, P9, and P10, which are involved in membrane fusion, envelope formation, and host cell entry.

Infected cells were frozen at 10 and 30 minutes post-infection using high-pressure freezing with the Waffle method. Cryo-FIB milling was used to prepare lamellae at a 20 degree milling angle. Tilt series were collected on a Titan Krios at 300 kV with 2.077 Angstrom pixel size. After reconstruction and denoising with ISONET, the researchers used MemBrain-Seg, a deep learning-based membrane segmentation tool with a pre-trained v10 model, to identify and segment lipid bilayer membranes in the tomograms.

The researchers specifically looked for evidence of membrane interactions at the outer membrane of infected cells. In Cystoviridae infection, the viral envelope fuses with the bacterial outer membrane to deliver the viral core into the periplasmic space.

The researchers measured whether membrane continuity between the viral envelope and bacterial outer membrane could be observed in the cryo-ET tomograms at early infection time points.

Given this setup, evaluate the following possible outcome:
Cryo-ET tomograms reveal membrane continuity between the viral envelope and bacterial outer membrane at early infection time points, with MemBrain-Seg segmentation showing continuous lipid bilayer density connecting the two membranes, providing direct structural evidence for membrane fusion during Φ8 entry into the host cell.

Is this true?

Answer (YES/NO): NO